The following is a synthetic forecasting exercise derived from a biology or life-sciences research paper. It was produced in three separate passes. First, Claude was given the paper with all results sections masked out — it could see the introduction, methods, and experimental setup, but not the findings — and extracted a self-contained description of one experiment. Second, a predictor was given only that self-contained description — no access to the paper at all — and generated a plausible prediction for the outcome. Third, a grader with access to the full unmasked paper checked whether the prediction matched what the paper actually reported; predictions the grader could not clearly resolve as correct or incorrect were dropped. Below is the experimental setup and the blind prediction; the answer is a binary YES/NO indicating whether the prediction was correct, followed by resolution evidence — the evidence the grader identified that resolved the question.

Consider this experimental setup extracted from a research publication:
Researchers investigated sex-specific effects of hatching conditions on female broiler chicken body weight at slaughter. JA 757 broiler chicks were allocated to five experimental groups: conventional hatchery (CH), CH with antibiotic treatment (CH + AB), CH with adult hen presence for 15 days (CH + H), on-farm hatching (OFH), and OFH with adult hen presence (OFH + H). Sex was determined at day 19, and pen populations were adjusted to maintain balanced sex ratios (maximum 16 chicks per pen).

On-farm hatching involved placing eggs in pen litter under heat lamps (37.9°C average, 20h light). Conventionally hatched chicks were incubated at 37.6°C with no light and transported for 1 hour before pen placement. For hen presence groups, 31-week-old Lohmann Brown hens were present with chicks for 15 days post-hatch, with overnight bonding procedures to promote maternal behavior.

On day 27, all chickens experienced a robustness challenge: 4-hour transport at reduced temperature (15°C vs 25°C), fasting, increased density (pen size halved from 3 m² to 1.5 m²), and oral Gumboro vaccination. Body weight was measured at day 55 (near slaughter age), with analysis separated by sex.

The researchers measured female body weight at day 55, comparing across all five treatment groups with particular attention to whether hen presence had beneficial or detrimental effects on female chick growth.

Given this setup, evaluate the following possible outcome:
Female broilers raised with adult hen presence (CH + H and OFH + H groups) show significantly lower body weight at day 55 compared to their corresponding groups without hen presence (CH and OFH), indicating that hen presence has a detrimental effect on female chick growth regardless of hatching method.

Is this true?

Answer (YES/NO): NO